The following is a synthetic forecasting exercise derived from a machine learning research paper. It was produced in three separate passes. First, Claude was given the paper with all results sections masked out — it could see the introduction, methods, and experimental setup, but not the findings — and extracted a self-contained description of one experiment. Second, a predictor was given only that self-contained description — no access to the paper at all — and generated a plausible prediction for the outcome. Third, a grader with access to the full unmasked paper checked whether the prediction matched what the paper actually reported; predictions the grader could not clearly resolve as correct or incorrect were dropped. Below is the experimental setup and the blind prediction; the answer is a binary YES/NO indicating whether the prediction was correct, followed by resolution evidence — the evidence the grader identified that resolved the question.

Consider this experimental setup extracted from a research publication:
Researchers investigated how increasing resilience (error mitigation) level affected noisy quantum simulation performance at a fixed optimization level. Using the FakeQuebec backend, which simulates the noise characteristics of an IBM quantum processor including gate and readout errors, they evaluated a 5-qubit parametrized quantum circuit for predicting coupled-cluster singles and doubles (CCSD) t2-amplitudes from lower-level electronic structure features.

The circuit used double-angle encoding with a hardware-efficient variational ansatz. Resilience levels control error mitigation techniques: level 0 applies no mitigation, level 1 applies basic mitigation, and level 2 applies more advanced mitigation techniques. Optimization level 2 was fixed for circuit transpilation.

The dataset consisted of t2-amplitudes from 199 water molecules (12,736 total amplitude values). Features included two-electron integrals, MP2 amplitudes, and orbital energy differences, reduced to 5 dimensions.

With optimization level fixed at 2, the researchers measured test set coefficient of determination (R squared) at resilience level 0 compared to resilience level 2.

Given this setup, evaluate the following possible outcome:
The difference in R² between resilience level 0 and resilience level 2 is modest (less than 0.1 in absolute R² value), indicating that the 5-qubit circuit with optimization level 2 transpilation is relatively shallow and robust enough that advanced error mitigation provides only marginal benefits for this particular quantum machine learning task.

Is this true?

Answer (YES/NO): NO